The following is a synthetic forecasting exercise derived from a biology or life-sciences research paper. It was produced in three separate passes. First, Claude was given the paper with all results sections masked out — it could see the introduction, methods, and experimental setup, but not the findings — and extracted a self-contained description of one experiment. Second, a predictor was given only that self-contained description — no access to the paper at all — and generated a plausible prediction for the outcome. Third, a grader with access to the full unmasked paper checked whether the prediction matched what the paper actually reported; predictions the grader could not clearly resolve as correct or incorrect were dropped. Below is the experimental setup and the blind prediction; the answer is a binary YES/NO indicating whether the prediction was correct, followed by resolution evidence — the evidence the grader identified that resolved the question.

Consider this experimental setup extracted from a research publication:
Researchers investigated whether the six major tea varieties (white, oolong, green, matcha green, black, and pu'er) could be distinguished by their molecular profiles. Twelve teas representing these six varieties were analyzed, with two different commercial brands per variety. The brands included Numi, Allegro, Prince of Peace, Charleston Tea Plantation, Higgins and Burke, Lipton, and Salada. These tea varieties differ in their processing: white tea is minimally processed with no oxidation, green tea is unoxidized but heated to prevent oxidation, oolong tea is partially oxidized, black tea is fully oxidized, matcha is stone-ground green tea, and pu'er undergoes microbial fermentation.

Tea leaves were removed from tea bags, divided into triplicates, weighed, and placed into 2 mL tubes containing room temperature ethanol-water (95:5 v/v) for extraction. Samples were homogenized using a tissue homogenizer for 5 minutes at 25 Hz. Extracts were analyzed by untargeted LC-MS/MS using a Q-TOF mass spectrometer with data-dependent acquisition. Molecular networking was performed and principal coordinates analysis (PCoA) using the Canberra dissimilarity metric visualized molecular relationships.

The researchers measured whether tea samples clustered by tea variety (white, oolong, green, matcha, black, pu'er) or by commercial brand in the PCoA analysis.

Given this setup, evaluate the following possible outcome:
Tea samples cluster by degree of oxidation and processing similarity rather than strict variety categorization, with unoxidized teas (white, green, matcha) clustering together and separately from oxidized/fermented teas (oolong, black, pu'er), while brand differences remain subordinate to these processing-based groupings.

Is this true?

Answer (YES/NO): NO